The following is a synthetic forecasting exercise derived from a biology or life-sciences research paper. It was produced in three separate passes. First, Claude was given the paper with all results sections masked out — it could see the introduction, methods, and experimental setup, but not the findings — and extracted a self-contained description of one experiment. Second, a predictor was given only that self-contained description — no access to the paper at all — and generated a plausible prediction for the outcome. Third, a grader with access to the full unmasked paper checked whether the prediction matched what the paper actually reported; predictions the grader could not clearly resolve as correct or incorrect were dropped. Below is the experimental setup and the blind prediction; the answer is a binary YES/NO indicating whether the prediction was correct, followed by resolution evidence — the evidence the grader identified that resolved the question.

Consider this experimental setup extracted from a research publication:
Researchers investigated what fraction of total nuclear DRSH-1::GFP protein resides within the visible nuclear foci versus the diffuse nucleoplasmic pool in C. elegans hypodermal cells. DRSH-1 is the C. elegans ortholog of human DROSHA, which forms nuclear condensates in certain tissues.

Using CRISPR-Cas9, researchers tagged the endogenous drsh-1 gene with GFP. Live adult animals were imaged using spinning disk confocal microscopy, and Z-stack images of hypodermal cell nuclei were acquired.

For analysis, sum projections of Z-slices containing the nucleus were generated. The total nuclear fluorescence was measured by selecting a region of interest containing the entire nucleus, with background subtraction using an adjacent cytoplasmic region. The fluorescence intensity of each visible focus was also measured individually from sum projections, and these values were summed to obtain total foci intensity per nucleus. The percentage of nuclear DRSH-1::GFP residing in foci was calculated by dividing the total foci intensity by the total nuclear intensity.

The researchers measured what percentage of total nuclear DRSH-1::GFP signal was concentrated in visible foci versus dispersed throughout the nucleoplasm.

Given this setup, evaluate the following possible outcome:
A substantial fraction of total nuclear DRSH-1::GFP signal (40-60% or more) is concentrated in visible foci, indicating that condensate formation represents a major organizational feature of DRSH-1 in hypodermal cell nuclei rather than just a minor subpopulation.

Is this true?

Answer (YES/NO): NO